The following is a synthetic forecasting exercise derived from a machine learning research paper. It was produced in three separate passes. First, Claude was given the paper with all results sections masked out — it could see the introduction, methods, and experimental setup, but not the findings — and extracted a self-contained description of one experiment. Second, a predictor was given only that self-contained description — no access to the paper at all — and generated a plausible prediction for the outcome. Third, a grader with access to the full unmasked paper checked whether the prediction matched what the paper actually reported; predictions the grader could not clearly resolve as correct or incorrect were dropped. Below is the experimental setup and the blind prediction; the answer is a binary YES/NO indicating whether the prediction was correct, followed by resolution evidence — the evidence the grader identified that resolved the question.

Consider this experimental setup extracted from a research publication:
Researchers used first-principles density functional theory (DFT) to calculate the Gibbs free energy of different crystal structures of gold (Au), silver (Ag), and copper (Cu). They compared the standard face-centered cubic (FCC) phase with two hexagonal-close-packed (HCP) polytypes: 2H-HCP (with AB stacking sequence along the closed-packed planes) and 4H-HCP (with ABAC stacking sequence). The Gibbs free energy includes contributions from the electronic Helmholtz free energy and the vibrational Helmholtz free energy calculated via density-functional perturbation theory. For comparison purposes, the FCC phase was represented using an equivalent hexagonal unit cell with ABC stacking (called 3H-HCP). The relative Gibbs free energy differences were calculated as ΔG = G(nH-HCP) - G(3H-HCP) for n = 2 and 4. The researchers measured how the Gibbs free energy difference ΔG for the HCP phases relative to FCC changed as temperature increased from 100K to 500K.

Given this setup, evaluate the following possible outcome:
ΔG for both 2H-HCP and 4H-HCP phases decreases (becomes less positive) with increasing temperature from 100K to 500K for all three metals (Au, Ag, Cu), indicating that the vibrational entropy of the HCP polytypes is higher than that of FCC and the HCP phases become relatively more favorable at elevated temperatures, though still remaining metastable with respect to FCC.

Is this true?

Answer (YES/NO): NO